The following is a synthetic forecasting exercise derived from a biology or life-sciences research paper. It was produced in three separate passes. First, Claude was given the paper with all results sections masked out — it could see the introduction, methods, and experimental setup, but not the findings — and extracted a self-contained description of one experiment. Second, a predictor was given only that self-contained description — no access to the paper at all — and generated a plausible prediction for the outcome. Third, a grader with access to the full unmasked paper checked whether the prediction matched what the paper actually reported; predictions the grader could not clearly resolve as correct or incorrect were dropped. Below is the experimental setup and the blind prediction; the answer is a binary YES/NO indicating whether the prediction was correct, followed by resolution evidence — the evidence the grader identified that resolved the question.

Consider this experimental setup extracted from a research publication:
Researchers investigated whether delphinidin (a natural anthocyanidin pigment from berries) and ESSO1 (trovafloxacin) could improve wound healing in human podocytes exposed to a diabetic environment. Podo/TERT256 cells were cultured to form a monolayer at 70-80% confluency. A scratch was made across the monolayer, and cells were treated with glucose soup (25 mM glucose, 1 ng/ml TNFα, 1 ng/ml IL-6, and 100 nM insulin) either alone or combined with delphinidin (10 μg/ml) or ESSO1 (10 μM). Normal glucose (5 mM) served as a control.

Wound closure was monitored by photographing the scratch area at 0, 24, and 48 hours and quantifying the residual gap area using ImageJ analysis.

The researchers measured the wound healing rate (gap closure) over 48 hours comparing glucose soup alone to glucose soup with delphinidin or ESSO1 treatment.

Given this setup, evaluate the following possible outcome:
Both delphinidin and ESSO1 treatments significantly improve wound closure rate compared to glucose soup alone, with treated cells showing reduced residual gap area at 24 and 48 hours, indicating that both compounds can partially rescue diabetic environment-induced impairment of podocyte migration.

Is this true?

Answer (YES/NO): NO